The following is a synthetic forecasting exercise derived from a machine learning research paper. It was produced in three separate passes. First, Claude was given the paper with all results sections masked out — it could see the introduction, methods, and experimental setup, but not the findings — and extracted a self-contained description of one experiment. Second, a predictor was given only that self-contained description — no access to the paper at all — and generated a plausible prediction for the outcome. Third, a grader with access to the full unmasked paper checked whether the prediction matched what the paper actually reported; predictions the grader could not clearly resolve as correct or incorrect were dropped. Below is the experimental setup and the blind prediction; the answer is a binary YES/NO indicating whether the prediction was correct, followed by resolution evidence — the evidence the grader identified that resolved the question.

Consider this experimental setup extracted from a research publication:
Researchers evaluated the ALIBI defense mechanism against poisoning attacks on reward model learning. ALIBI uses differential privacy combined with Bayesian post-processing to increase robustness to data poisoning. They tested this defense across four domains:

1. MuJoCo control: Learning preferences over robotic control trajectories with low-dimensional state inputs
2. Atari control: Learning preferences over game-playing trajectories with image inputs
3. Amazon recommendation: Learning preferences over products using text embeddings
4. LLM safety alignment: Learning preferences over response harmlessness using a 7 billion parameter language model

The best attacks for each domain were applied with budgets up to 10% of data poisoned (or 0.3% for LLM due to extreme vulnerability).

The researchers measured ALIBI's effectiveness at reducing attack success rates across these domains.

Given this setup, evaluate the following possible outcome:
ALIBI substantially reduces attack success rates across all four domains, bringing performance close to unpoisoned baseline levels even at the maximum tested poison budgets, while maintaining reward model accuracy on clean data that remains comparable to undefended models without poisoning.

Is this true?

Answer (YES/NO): NO